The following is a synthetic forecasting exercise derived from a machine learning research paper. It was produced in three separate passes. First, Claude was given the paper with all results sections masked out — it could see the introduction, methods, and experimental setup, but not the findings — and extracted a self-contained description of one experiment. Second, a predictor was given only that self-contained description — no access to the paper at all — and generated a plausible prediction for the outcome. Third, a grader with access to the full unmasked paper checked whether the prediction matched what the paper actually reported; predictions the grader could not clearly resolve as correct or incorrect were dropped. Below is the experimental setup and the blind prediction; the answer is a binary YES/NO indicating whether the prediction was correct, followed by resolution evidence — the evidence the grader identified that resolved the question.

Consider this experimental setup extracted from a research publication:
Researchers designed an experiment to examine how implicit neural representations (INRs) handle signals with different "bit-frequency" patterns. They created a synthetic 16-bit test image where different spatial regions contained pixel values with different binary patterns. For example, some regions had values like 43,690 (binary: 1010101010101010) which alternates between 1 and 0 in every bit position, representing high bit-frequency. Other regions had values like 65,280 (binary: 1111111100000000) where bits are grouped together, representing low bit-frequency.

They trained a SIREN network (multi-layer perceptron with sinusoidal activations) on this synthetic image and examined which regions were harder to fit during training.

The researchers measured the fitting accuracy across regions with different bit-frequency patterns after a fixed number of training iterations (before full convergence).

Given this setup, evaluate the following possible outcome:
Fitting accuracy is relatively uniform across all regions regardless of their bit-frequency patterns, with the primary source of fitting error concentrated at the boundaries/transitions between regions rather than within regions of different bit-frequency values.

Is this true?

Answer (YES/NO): NO